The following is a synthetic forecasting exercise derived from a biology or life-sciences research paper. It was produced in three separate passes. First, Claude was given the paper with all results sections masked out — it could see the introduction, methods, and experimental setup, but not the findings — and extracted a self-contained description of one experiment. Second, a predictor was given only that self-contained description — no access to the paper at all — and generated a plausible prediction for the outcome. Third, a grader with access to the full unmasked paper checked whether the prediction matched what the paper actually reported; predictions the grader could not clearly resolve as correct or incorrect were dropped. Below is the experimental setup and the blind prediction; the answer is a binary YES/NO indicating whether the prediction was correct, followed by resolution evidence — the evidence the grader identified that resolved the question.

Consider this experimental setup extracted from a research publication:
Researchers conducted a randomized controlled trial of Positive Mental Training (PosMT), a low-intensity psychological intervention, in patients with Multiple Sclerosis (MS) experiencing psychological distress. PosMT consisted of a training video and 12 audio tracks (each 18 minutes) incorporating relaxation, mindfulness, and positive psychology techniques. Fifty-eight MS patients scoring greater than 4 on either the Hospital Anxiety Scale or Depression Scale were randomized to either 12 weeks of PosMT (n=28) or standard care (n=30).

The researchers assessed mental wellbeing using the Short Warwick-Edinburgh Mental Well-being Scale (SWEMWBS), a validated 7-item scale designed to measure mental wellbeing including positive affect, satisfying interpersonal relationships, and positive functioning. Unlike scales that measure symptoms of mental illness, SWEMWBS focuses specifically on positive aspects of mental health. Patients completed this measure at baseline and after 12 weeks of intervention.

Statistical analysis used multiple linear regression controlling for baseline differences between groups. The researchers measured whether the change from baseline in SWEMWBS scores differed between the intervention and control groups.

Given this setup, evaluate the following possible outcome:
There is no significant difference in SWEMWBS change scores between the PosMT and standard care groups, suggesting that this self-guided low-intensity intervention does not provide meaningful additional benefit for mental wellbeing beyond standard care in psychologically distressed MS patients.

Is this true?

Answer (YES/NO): YES